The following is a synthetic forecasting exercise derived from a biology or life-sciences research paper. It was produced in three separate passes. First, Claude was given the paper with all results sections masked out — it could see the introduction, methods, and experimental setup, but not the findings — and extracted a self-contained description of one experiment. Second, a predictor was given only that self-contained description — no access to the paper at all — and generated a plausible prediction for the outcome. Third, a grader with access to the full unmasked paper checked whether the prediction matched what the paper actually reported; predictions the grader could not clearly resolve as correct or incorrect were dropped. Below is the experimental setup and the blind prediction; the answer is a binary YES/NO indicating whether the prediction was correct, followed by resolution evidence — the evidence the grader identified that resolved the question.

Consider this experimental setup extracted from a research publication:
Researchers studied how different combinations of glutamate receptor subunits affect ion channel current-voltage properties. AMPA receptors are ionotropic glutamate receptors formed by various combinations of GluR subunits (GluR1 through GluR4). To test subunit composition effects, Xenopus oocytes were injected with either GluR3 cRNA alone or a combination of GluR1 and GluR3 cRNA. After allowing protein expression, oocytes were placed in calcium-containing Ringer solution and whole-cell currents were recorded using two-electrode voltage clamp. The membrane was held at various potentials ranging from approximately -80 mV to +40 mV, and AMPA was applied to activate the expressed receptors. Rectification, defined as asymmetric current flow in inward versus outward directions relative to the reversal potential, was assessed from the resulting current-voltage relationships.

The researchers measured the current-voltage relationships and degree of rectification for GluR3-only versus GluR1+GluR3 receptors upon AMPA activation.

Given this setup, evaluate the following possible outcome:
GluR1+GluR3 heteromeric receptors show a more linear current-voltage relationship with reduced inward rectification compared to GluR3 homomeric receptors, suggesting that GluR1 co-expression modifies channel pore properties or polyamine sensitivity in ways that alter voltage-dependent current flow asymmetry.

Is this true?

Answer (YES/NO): NO